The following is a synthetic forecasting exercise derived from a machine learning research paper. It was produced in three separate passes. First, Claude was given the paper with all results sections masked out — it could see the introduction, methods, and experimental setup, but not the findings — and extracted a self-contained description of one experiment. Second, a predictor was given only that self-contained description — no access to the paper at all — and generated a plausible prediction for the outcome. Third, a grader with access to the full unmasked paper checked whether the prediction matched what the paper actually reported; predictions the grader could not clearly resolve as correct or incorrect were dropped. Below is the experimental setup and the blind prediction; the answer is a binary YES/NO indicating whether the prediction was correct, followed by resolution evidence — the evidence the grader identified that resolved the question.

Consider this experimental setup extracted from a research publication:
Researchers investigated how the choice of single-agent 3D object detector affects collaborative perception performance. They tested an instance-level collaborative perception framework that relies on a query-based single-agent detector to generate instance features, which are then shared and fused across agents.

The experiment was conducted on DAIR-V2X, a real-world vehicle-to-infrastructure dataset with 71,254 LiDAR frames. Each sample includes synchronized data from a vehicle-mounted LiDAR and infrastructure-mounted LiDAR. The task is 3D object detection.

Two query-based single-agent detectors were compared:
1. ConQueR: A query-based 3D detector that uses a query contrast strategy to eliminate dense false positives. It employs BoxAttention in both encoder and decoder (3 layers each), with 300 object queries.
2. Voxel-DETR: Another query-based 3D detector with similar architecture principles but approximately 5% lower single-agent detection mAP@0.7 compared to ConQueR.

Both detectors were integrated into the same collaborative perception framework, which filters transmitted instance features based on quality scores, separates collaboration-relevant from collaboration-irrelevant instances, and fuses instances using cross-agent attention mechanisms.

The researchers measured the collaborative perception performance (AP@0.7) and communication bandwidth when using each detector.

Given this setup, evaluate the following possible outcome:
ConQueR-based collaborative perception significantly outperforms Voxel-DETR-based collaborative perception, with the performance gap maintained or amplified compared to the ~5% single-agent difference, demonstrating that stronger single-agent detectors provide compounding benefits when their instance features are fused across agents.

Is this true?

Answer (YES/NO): NO